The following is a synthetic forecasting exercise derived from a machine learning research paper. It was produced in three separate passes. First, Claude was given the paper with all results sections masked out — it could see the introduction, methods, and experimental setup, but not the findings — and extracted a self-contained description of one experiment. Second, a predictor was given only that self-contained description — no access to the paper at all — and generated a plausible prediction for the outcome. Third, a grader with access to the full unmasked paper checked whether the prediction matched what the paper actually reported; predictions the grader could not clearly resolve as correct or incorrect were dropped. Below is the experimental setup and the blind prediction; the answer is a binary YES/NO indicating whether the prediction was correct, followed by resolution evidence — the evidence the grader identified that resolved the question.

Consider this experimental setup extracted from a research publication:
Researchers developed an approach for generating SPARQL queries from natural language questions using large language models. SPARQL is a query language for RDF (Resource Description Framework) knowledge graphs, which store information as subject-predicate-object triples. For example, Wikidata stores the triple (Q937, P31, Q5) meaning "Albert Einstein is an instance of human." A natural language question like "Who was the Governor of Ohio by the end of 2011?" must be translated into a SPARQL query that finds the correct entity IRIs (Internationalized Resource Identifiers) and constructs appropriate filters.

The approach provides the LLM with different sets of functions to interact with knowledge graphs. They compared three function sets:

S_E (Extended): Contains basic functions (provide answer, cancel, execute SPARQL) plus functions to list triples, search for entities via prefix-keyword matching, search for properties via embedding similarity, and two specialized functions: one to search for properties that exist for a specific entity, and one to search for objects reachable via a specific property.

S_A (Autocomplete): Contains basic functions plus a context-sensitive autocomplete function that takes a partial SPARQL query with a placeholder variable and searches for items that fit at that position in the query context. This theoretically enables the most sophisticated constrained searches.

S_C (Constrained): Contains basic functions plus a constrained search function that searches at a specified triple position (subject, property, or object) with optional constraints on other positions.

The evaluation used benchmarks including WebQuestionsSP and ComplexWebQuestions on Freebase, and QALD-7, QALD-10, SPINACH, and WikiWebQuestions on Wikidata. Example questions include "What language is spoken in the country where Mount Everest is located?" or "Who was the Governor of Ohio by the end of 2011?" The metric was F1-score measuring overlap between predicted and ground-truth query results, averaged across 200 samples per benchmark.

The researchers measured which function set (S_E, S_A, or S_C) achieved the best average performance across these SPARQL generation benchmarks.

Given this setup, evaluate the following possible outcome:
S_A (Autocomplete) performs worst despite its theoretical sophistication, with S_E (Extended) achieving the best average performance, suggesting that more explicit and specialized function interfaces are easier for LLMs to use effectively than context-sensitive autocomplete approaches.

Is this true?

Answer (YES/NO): NO